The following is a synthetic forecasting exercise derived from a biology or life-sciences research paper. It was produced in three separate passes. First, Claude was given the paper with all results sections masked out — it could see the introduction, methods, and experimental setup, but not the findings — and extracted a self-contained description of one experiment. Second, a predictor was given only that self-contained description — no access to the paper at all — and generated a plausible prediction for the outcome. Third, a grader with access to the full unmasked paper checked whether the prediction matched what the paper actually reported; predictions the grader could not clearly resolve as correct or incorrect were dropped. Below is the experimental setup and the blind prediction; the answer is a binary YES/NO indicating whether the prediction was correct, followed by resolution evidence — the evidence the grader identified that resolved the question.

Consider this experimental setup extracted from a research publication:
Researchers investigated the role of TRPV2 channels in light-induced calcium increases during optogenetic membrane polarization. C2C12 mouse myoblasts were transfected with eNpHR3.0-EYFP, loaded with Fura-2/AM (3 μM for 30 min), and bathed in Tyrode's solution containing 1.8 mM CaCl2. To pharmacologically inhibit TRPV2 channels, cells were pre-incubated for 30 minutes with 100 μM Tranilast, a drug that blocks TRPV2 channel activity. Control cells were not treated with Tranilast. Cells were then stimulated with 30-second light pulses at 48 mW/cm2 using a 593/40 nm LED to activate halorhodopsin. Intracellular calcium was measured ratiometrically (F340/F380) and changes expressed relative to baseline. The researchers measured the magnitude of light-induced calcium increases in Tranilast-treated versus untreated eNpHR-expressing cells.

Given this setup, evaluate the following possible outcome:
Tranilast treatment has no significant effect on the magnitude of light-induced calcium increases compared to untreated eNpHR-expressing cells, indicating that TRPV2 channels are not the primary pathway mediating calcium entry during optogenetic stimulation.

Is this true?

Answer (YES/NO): NO